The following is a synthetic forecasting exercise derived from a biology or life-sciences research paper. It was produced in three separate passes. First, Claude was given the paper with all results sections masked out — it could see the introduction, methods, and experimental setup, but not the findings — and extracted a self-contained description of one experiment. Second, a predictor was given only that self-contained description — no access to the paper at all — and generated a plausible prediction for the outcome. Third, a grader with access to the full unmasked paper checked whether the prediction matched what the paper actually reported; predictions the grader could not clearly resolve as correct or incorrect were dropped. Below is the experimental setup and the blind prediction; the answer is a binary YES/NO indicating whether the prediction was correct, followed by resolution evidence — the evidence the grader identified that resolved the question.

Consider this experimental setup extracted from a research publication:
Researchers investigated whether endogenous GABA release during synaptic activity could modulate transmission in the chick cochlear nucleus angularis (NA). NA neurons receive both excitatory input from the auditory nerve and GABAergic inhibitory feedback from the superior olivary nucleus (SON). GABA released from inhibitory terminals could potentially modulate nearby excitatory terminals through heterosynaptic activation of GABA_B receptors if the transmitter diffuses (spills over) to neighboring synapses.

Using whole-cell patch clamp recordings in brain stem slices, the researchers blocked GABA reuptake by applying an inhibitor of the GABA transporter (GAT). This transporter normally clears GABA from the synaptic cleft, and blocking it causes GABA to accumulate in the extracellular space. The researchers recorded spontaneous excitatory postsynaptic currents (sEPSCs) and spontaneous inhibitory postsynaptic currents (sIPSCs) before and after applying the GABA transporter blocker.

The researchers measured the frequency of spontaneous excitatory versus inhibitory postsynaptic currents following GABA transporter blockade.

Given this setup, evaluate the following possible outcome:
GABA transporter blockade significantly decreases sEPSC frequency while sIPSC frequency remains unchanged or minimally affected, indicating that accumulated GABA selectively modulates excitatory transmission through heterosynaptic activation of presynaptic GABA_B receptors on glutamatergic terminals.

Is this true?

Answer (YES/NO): NO